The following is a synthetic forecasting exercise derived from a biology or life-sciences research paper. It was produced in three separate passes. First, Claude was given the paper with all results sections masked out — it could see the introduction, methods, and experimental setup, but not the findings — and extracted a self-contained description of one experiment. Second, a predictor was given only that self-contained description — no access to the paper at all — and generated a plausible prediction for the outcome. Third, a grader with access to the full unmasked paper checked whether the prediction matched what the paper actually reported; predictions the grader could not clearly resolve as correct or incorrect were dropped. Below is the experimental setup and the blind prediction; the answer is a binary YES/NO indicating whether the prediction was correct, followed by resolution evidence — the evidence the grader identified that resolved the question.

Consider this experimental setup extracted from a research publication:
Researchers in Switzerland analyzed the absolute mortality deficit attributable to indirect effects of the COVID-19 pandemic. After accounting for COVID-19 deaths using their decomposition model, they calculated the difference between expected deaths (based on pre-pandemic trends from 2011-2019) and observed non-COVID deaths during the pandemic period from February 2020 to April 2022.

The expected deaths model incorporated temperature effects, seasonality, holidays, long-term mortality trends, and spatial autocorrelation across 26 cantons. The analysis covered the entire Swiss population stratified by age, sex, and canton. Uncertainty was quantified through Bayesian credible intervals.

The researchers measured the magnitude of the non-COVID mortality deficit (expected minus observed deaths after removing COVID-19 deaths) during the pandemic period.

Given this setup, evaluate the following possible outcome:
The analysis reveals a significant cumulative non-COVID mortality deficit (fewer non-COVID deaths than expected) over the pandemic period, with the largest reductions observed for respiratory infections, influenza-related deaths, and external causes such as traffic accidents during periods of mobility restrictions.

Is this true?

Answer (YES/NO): NO